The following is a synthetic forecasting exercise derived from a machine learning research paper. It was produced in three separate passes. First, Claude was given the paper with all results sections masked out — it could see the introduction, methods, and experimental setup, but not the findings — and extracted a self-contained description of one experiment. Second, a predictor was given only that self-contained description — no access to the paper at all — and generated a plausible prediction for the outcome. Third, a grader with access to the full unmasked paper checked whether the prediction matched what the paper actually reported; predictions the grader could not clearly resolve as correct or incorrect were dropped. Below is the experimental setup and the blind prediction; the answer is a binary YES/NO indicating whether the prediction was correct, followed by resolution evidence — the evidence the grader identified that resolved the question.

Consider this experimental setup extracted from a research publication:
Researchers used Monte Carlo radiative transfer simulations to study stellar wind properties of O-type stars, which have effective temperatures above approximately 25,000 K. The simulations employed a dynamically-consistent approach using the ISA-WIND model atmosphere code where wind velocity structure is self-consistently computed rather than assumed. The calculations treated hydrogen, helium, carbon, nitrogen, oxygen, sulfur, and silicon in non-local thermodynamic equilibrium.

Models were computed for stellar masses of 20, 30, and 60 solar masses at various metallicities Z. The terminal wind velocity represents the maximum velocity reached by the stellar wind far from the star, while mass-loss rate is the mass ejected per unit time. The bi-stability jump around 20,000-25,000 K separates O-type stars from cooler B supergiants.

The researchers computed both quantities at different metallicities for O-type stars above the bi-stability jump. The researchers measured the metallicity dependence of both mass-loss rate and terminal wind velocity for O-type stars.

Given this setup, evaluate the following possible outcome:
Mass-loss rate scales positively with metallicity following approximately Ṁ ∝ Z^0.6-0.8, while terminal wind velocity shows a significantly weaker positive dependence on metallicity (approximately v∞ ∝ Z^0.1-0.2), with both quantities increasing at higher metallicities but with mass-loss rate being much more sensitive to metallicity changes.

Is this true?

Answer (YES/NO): NO